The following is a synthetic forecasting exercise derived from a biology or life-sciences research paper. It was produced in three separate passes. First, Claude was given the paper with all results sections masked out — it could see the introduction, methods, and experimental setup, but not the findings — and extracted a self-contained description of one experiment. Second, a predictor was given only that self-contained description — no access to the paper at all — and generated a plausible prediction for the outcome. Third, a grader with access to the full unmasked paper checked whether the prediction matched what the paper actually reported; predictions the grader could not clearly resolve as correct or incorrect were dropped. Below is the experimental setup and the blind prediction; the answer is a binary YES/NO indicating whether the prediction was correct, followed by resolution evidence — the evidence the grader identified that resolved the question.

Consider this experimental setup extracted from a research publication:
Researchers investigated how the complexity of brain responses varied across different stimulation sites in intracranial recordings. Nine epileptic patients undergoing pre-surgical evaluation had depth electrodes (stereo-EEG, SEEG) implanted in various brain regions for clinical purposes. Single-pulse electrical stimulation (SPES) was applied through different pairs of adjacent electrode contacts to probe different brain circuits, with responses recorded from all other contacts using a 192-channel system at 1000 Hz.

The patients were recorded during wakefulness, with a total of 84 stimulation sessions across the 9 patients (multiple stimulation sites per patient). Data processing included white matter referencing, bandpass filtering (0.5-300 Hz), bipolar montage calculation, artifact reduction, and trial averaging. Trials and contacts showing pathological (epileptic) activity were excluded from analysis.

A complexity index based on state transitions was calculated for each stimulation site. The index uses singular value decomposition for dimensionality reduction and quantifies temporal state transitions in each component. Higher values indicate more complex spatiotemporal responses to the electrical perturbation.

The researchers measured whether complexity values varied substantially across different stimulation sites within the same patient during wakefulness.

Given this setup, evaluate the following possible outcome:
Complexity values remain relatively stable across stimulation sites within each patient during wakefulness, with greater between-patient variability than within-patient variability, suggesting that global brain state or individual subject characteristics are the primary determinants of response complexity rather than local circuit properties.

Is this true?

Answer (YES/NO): NO